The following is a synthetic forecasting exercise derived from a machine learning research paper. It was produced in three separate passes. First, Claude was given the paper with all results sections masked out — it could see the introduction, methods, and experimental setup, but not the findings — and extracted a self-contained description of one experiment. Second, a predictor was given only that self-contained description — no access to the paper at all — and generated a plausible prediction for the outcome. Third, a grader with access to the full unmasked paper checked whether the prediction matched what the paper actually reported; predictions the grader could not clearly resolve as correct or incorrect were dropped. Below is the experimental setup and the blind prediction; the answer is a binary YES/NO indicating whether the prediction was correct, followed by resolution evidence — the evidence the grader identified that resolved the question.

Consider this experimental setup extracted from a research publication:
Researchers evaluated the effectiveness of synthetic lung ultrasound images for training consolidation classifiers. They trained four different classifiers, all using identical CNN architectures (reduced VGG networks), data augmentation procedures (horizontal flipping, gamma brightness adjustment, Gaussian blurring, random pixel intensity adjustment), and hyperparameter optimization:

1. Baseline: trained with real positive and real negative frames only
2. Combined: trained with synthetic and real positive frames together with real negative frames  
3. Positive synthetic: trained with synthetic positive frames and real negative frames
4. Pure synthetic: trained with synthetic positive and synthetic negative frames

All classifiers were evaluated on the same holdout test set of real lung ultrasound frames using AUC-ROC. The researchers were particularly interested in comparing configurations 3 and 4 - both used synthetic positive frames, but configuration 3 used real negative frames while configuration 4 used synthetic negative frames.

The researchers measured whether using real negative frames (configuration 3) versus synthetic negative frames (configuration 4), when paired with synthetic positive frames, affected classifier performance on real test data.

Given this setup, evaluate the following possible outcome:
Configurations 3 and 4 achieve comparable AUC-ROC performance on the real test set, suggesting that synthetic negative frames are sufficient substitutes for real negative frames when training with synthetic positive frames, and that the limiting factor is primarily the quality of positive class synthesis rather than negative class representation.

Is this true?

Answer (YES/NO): NO